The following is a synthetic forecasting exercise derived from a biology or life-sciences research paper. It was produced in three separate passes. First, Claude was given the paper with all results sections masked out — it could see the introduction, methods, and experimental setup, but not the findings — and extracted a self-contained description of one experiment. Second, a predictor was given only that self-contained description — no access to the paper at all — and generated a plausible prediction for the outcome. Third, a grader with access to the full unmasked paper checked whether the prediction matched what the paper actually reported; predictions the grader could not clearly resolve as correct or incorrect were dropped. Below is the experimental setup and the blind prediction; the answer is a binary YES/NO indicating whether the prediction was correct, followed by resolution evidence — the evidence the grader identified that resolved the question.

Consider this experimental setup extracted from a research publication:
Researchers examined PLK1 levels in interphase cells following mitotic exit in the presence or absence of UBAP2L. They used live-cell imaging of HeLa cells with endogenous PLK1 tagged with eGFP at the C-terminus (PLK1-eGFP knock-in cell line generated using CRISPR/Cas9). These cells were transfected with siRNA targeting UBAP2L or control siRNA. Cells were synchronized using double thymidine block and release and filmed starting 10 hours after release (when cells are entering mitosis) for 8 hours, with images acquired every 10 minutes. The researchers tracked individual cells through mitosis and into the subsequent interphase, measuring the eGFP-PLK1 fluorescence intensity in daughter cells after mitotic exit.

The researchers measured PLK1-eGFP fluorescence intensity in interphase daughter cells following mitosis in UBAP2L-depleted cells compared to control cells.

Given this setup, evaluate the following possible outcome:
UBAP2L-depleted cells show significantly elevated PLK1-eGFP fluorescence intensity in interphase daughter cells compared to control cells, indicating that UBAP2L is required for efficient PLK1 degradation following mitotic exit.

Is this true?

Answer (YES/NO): YES